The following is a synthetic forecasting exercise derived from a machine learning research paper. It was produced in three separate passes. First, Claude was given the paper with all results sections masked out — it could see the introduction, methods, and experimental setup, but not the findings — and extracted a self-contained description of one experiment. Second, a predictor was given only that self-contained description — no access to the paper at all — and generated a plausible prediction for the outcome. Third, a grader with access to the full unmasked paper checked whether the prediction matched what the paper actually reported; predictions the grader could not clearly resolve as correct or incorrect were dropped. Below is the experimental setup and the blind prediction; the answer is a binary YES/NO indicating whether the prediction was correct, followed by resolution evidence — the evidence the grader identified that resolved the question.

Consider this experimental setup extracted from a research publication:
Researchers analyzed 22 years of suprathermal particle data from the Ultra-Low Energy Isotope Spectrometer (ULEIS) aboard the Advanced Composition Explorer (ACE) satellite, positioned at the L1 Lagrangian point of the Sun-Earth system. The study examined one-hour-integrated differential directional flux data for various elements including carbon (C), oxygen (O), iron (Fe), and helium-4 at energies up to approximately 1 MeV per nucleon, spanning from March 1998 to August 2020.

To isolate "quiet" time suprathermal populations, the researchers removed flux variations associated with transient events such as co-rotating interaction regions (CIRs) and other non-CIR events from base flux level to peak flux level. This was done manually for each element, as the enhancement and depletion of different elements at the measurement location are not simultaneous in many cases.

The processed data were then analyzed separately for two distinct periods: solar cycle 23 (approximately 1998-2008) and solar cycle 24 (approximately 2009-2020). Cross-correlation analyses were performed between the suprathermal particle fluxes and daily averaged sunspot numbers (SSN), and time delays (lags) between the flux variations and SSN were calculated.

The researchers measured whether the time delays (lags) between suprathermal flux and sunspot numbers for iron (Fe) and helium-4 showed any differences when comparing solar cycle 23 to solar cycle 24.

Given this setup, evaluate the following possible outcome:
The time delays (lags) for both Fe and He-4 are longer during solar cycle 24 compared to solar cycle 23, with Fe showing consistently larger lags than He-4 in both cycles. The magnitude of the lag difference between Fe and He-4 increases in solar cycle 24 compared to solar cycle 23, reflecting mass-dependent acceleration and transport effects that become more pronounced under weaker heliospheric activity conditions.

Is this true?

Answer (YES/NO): NO